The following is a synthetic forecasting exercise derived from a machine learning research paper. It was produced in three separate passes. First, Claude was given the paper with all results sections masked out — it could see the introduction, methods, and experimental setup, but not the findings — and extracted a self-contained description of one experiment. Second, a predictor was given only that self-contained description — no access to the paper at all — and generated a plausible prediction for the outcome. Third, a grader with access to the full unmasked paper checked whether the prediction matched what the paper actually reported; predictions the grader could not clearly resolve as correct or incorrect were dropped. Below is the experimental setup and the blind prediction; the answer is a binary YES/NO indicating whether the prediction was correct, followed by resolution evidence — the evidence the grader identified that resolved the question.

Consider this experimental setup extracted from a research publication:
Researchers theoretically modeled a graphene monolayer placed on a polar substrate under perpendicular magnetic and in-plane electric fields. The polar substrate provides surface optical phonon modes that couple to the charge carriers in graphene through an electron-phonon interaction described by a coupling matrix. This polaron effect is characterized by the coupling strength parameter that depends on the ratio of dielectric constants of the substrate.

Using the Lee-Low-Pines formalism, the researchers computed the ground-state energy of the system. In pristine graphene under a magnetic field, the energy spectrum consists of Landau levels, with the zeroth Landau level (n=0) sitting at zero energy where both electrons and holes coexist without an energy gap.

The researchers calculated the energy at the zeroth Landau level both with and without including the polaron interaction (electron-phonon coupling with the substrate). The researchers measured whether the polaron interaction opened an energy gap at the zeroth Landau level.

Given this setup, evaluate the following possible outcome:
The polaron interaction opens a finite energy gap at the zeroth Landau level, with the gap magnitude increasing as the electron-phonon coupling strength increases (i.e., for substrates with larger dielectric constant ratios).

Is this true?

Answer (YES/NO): NO